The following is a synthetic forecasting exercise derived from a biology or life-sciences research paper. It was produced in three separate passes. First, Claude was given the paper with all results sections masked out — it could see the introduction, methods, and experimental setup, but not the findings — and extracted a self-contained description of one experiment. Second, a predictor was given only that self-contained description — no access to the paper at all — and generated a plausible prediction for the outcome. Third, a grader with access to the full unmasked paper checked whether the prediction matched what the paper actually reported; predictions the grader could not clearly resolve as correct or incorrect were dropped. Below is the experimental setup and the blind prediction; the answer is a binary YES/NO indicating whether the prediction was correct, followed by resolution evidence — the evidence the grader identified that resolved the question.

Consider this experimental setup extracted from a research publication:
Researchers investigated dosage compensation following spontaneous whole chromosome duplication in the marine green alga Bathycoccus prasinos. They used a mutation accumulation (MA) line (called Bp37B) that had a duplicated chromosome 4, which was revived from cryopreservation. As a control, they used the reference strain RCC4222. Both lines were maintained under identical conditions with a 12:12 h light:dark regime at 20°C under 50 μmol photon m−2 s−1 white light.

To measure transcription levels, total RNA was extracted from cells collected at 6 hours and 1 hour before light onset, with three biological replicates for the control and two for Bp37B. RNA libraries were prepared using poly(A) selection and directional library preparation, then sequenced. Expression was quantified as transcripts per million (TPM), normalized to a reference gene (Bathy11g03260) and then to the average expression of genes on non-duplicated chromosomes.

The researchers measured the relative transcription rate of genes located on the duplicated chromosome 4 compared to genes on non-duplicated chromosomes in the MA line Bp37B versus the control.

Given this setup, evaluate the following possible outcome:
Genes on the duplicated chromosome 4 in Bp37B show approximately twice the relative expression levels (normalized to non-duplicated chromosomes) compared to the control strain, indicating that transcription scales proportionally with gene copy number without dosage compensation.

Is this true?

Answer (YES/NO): YES